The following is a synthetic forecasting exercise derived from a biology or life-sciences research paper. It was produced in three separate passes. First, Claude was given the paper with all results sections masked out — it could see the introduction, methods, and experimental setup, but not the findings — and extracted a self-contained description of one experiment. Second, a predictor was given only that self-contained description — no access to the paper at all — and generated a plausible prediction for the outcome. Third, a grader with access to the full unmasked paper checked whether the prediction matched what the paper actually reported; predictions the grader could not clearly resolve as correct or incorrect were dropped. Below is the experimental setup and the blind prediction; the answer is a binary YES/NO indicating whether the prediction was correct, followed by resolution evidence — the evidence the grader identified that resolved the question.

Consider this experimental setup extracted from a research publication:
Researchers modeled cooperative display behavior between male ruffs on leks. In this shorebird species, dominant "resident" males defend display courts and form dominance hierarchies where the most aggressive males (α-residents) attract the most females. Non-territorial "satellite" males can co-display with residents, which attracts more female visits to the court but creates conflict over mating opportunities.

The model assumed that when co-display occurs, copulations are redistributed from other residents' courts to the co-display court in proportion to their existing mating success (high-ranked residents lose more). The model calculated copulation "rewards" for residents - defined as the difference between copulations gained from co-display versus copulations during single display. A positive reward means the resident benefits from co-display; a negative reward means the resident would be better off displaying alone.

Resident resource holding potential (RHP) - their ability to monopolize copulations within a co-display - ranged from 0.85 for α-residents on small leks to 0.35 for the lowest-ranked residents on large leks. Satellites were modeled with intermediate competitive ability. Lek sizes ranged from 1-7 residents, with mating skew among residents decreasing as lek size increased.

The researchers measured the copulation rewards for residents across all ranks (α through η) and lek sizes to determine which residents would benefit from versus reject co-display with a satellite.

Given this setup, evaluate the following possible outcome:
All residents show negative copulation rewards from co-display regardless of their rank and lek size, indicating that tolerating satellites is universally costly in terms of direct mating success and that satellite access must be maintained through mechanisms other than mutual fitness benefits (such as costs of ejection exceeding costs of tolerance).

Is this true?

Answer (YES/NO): NO